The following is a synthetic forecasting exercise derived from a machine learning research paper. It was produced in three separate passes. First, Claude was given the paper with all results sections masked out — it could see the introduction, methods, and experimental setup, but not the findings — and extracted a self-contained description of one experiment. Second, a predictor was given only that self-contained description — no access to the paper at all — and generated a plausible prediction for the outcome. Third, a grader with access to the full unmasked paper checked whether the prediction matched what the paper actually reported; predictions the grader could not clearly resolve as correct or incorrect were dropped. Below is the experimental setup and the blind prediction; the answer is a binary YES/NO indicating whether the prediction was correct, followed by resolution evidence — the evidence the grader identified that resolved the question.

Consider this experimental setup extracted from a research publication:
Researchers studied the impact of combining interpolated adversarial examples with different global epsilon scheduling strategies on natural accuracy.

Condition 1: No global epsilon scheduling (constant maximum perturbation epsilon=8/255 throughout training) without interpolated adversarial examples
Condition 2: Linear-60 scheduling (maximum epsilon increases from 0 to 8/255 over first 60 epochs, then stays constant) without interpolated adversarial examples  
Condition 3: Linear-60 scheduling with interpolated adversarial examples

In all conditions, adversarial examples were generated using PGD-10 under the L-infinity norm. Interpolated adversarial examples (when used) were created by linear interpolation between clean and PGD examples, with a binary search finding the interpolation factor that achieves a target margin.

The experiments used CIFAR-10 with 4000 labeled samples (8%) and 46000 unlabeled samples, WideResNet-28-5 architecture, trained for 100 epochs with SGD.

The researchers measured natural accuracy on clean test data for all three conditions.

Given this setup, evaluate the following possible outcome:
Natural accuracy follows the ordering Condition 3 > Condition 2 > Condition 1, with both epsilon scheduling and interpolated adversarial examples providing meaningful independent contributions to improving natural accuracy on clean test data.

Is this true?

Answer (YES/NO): YES